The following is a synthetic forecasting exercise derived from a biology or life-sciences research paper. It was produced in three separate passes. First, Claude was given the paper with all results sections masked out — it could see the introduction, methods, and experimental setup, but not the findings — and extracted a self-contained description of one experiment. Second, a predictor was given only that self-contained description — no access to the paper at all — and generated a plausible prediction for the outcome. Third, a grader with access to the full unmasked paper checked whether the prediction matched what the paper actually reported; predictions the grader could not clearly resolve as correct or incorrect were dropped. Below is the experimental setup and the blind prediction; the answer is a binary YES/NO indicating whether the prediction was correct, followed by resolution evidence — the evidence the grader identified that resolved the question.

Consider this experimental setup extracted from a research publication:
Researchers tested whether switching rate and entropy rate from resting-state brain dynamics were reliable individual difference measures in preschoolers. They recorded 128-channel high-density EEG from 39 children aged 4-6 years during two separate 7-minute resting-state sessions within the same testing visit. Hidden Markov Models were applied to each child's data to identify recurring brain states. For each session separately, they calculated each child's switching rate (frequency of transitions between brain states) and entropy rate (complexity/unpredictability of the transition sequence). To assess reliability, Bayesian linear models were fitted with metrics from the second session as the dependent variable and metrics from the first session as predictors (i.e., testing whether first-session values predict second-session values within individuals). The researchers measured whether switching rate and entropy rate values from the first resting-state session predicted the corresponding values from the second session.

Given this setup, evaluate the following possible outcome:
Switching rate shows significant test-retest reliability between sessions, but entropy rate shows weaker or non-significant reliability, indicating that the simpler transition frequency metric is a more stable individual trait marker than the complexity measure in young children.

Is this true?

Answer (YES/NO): NO